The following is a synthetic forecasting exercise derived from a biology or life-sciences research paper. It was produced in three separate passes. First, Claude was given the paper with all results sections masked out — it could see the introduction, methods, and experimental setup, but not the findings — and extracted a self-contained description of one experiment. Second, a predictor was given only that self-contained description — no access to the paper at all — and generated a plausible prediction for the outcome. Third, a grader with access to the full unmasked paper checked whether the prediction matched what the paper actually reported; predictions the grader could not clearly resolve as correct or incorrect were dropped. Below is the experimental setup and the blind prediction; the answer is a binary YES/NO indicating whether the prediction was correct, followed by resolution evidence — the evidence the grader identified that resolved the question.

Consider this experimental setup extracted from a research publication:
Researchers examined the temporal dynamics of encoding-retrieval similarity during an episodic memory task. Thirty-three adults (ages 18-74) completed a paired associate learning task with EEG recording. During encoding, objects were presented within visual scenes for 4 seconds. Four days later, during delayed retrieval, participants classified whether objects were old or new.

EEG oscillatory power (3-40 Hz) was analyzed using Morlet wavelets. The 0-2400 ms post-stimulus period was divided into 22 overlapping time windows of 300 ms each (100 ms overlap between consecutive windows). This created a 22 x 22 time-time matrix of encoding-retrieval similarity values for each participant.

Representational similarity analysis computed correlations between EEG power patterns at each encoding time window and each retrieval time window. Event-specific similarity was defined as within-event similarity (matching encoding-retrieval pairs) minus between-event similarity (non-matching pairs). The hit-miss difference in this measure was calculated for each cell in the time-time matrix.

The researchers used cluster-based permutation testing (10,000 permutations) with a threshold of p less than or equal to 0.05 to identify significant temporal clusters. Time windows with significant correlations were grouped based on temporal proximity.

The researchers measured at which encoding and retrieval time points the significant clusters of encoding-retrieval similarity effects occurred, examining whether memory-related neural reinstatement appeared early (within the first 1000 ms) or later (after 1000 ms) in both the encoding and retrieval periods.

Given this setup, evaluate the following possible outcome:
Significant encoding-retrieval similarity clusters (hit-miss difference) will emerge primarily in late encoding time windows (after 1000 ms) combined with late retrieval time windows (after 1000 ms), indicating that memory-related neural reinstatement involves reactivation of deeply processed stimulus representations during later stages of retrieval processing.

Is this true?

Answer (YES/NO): NO